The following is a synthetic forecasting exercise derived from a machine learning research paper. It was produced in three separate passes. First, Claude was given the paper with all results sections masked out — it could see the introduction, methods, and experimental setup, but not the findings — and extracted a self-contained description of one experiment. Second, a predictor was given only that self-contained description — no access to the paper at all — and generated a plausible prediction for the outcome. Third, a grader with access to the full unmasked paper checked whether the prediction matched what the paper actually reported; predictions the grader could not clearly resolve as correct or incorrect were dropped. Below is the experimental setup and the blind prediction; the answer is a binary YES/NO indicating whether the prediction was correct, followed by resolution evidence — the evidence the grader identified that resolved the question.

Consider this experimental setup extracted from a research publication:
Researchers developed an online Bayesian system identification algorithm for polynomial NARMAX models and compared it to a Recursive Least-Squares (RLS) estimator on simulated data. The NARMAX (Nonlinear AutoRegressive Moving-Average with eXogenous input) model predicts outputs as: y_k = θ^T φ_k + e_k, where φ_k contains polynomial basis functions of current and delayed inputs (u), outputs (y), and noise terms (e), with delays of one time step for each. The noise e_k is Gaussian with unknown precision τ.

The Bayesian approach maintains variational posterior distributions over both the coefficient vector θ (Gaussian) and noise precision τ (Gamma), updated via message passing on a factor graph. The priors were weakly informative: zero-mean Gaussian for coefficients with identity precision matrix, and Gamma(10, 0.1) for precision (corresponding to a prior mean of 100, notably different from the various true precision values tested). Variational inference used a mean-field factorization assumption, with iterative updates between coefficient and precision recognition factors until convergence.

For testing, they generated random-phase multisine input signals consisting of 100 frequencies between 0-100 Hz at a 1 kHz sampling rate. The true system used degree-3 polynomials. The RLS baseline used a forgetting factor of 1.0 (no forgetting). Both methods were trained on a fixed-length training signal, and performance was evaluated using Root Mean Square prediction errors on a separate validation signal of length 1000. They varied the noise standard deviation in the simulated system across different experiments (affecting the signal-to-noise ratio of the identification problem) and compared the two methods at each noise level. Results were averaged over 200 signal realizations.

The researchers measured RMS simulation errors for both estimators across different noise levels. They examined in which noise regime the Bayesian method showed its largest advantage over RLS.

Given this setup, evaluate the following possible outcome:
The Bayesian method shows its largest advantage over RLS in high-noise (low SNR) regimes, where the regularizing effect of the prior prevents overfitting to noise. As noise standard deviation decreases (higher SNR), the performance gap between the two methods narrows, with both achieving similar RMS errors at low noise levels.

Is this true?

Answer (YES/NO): NO